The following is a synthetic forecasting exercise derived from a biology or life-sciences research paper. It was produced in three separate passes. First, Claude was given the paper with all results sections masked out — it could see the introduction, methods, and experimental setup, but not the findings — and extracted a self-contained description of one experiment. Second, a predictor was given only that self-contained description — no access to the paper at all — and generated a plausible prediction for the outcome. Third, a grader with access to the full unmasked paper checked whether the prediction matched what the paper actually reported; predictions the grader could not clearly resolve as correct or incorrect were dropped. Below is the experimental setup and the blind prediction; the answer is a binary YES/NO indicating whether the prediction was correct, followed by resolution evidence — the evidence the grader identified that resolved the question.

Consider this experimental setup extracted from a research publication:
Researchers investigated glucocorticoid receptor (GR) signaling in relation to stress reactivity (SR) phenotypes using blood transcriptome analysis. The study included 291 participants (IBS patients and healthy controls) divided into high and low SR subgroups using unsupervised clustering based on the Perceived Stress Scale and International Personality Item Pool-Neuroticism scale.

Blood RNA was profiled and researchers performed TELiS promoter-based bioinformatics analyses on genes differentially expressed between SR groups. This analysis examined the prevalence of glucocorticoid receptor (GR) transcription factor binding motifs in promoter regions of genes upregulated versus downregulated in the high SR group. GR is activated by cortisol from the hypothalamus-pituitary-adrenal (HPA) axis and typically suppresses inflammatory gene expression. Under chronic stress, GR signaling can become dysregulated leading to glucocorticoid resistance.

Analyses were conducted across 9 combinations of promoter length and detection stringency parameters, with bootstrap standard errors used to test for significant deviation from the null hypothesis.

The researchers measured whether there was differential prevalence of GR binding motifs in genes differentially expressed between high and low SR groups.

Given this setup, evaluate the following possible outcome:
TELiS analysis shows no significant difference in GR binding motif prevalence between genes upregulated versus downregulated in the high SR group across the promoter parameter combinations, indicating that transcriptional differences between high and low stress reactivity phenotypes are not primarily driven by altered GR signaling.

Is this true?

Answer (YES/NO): YES